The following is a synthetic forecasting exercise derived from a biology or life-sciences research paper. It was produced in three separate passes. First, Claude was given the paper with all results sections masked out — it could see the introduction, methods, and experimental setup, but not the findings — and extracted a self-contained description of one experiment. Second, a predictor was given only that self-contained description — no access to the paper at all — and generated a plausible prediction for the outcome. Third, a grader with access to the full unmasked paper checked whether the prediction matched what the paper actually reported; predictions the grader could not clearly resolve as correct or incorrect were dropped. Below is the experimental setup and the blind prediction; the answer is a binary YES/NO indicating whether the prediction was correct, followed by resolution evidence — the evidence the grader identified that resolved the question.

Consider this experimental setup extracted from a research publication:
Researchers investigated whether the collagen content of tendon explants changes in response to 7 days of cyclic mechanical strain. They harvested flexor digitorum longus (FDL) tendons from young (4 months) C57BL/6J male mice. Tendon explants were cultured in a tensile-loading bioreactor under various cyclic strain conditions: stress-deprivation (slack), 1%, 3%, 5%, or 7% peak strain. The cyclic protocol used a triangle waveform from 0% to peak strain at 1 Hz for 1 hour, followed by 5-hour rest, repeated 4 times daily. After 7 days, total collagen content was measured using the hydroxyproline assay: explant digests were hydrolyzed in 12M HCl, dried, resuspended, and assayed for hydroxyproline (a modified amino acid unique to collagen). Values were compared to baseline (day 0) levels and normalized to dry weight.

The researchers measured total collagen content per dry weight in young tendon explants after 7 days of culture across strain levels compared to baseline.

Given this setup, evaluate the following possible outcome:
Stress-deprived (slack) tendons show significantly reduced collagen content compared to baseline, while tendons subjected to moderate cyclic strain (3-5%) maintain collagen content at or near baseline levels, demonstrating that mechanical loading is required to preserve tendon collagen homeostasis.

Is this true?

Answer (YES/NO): NO